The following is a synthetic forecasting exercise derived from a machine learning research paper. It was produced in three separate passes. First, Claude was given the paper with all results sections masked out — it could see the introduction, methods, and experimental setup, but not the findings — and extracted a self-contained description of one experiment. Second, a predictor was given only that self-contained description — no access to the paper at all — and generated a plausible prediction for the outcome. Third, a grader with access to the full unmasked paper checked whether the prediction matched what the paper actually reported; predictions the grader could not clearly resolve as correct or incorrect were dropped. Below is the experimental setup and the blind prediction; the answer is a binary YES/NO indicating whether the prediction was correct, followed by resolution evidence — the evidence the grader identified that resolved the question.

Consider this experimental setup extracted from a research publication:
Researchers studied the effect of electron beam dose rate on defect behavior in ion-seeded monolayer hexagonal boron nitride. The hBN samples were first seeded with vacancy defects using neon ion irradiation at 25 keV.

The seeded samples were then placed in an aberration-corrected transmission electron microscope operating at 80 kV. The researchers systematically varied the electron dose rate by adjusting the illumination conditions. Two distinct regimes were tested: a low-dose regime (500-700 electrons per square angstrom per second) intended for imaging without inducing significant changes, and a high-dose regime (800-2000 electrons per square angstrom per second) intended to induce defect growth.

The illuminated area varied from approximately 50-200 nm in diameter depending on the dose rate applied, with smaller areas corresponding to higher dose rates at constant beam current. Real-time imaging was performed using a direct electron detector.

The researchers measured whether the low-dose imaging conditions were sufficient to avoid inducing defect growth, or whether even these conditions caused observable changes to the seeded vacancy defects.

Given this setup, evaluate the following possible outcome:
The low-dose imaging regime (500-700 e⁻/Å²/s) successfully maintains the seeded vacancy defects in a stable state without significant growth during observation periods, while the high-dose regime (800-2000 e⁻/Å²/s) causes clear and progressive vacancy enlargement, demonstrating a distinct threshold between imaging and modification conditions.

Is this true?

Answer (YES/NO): YES